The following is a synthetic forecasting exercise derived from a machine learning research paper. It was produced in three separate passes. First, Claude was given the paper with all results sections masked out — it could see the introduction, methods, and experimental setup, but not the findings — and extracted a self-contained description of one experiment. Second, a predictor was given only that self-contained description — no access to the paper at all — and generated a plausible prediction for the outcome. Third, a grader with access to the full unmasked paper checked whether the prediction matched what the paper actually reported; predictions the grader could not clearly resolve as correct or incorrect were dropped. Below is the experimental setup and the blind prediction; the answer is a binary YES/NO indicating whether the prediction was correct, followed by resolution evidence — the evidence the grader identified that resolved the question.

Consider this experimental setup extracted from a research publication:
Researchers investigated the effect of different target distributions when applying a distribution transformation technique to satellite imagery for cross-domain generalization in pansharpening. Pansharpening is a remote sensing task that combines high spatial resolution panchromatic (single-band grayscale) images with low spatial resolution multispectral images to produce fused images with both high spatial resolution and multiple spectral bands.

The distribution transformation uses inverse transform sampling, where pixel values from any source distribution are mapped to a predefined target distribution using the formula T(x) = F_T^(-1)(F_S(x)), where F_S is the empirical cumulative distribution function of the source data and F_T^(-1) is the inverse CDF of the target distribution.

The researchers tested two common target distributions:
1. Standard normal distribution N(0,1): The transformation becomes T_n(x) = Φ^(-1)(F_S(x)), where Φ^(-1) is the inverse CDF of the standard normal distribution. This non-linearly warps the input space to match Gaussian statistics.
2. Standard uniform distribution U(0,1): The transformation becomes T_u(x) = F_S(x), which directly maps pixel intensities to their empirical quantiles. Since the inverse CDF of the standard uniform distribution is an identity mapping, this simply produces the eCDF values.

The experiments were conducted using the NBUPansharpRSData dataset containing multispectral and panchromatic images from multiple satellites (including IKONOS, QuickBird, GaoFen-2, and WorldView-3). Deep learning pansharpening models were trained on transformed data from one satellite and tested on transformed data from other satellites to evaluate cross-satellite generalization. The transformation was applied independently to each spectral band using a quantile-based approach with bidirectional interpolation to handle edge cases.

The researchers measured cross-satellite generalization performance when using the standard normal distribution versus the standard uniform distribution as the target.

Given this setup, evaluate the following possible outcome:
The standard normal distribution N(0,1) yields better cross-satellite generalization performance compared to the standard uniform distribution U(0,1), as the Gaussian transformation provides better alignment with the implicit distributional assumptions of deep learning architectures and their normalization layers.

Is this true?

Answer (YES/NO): NO